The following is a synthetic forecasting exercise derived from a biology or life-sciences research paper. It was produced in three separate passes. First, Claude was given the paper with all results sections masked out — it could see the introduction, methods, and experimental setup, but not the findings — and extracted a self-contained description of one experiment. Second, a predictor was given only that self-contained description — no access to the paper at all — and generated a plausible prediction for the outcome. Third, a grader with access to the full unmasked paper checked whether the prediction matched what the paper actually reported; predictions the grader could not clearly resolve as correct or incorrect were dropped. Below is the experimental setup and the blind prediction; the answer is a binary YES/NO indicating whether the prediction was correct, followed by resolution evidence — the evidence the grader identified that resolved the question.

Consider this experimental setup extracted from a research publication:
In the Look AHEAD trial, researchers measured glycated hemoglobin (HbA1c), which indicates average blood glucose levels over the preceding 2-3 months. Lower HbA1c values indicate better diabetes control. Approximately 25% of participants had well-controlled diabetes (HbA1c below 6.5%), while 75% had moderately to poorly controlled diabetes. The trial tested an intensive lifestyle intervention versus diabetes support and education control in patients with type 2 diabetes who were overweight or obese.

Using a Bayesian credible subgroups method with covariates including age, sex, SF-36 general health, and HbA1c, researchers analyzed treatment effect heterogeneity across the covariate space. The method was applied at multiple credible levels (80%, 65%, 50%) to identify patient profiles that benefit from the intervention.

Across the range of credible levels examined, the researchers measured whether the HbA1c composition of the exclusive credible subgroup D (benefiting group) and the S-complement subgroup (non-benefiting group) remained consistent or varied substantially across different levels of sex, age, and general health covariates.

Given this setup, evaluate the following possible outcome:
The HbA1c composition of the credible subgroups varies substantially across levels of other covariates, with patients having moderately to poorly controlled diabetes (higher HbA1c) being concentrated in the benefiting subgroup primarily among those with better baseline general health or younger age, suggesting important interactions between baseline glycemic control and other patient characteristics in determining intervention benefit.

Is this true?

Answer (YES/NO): NO